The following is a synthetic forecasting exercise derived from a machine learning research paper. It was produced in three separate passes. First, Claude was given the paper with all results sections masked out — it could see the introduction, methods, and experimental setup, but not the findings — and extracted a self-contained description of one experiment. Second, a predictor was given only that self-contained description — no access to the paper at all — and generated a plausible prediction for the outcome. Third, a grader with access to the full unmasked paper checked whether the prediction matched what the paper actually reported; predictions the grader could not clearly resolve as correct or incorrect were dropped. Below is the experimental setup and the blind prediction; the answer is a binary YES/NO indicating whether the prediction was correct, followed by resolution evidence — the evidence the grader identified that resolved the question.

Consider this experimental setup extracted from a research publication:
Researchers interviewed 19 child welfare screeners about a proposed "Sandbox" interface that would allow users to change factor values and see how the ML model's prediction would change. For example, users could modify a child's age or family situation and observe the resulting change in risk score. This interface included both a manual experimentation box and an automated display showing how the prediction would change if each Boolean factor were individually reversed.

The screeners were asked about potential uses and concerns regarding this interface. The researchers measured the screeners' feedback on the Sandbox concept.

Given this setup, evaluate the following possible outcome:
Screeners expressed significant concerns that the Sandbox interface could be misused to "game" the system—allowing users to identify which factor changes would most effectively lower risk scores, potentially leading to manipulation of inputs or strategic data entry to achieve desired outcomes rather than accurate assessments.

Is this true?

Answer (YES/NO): NO